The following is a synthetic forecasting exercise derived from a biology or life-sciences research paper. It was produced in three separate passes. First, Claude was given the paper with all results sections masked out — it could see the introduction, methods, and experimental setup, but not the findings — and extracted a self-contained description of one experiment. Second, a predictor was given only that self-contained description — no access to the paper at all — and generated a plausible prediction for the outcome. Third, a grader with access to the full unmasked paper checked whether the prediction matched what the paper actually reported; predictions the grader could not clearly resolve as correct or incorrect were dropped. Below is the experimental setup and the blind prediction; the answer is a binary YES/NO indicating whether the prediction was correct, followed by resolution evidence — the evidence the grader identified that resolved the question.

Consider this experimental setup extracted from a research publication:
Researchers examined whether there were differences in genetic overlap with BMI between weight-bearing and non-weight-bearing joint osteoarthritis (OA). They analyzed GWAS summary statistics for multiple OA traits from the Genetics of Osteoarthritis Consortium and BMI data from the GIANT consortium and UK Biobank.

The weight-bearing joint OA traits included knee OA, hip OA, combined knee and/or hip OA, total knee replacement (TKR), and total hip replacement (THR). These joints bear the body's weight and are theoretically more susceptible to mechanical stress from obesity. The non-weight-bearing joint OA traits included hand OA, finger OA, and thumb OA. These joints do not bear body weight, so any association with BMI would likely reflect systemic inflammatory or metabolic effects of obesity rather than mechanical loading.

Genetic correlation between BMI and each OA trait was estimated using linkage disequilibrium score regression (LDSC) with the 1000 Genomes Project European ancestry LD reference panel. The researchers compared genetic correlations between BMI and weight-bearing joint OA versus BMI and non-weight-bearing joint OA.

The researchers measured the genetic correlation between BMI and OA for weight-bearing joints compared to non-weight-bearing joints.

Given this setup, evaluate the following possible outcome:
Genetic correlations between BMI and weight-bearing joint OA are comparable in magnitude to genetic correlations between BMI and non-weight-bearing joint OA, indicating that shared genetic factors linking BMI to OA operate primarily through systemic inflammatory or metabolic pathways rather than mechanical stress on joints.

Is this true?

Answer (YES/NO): NO